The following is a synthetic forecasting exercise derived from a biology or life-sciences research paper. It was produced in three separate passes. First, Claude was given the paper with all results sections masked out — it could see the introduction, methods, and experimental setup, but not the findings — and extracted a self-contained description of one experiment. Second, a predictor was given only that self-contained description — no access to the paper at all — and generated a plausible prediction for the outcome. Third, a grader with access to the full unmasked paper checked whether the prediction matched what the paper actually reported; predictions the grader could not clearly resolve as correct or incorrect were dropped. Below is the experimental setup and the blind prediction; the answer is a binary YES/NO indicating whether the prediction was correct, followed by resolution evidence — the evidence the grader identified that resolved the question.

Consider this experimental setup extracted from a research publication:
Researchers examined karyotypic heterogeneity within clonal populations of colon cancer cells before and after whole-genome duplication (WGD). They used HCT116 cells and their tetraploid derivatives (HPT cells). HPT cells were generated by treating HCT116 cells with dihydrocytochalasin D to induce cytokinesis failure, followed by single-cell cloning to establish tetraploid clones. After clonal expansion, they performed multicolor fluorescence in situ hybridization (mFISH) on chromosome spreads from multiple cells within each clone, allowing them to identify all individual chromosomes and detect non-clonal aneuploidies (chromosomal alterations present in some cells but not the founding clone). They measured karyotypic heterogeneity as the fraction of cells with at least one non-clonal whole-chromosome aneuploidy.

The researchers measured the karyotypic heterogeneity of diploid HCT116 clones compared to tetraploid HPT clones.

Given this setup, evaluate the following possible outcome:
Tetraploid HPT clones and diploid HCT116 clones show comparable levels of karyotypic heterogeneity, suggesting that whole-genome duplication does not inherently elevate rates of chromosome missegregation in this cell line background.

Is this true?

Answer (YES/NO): NO